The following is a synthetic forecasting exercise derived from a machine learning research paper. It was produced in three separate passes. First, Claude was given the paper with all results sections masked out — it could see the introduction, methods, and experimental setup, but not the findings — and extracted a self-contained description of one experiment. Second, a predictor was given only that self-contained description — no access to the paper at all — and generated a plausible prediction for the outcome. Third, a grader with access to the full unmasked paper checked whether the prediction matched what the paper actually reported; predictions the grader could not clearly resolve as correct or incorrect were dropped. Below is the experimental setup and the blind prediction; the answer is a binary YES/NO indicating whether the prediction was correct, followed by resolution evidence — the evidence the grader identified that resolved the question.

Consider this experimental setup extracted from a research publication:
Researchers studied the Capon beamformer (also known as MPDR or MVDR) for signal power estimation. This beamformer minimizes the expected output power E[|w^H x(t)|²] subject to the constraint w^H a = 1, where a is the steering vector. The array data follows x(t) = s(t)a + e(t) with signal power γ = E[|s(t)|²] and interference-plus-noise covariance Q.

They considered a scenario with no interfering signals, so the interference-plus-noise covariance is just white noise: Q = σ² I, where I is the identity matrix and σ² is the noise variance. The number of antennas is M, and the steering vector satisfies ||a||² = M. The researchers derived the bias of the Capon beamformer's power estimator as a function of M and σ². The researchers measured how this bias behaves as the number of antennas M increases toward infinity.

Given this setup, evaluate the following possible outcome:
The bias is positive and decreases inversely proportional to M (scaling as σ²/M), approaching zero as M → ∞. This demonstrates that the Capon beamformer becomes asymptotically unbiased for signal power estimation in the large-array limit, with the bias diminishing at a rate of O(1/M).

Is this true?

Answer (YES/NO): YES